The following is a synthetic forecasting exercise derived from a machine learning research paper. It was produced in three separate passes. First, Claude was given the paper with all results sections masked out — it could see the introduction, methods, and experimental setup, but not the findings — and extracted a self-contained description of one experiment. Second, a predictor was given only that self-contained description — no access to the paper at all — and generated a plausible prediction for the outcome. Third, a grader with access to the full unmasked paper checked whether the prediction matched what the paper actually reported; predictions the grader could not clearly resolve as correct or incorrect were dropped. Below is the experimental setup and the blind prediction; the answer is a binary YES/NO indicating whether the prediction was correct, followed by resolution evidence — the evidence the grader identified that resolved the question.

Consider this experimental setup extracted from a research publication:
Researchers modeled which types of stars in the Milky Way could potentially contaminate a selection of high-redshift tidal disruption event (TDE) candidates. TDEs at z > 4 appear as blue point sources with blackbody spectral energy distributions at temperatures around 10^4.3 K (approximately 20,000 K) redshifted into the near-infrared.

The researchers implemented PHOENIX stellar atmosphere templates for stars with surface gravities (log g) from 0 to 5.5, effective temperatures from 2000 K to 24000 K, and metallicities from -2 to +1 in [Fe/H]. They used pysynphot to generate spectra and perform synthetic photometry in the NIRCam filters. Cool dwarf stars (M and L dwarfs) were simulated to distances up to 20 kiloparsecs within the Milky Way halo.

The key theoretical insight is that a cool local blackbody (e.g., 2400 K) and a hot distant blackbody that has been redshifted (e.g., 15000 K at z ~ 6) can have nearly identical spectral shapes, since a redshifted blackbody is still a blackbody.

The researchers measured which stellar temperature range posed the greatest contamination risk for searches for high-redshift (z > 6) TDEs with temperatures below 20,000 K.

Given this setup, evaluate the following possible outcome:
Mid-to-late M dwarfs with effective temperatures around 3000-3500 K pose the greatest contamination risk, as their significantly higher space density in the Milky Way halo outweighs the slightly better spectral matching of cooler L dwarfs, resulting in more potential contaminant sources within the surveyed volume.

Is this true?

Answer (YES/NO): NO